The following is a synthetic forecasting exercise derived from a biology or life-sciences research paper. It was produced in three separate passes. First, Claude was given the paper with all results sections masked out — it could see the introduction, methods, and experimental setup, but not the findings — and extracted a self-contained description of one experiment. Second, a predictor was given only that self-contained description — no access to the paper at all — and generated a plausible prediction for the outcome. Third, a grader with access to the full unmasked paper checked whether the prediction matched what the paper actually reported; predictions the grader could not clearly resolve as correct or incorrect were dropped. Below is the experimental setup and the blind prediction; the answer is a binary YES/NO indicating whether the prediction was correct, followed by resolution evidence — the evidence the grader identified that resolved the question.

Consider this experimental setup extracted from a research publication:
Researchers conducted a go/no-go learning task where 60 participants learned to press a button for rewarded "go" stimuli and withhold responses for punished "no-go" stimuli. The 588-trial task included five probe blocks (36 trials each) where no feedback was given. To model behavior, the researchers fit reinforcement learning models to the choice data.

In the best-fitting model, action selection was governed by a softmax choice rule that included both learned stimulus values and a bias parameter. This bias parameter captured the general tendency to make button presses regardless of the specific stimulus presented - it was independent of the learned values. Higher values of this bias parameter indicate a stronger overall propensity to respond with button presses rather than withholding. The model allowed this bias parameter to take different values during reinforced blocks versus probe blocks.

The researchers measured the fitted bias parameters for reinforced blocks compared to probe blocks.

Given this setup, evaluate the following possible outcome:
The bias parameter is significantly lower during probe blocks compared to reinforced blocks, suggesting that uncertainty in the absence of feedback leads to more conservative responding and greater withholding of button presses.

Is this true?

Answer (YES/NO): YES